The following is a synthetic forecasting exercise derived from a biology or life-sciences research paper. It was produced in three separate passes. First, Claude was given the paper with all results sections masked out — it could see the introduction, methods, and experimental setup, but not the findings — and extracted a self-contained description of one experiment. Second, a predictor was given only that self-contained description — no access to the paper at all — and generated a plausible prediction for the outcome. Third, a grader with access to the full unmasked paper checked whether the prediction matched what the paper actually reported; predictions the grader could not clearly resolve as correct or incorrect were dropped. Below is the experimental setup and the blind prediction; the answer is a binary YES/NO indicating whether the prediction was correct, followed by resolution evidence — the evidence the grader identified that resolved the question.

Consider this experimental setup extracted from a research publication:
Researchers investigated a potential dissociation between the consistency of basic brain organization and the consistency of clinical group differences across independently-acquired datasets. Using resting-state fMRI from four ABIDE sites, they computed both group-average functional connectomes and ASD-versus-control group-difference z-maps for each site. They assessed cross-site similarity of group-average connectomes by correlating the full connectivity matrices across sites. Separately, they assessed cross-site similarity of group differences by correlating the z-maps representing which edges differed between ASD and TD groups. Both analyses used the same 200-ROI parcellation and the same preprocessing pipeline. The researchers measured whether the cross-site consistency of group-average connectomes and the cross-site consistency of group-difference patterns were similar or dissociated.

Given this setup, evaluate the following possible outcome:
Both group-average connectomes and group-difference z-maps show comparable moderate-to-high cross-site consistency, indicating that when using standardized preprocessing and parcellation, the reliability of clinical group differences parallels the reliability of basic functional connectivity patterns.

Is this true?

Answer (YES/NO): NO